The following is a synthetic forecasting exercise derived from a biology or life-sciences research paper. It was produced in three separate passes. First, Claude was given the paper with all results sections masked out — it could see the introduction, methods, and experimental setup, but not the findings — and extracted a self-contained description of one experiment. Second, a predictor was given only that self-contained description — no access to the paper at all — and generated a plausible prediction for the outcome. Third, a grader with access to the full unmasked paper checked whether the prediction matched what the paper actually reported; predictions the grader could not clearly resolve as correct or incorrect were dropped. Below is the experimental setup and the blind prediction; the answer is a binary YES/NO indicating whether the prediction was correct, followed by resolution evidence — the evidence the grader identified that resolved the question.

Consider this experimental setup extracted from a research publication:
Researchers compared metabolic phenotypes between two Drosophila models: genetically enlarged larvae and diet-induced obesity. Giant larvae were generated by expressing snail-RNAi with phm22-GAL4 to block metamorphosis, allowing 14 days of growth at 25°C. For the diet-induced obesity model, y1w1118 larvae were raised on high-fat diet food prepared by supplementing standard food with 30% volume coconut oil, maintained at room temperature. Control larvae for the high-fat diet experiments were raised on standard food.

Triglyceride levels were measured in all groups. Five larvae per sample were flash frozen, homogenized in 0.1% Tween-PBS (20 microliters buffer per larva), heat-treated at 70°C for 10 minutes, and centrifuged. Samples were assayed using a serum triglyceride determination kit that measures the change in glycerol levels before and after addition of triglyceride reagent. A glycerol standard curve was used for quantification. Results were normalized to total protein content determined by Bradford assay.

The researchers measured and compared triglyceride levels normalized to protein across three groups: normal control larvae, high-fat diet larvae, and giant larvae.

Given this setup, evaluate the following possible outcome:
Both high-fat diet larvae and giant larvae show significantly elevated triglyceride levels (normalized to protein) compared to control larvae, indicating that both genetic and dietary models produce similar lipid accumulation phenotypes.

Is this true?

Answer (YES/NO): NO